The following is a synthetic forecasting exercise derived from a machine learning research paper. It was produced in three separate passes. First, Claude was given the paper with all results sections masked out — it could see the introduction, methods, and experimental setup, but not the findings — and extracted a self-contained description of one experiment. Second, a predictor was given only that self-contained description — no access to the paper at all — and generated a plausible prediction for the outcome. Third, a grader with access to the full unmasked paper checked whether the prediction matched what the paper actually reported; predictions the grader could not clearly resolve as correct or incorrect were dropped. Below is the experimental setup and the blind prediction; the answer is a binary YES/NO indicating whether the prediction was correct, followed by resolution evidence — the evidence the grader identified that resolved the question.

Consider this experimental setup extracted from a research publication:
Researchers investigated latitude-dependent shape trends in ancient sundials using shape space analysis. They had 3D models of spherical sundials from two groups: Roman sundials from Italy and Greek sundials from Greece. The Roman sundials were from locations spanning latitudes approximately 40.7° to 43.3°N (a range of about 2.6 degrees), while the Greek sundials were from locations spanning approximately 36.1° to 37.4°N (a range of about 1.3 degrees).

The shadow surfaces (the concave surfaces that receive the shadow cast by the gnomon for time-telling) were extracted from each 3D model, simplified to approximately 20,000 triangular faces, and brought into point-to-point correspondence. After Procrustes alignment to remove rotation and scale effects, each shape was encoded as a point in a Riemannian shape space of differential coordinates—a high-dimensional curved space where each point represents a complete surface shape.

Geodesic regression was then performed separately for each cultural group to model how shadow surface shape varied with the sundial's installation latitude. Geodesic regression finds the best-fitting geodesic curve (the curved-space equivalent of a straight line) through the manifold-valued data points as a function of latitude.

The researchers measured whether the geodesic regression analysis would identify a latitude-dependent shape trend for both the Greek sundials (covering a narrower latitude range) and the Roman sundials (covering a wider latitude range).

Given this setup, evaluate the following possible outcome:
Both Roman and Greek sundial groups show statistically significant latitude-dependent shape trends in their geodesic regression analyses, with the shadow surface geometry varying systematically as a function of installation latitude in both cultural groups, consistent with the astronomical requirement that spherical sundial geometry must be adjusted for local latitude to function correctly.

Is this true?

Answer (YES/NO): NO